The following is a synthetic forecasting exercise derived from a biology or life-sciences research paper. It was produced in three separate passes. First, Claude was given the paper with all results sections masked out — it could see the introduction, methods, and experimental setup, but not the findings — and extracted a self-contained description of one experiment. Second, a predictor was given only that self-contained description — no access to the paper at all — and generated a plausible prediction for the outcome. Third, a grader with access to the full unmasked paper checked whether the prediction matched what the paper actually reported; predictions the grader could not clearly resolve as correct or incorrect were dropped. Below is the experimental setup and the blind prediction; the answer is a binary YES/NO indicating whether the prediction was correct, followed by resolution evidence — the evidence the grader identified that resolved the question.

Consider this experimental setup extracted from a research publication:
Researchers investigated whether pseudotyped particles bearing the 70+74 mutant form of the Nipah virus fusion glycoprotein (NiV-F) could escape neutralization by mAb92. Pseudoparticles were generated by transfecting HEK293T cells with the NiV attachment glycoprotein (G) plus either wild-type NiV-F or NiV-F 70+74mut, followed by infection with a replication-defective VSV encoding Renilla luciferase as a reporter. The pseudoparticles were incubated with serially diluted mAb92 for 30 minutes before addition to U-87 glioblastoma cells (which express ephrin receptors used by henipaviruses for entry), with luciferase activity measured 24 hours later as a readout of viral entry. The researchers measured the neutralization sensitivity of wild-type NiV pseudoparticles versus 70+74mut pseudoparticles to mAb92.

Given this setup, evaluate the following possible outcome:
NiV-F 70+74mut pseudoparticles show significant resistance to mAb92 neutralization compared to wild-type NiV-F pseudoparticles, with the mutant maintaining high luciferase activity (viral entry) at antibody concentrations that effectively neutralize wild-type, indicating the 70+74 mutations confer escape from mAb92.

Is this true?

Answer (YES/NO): YES